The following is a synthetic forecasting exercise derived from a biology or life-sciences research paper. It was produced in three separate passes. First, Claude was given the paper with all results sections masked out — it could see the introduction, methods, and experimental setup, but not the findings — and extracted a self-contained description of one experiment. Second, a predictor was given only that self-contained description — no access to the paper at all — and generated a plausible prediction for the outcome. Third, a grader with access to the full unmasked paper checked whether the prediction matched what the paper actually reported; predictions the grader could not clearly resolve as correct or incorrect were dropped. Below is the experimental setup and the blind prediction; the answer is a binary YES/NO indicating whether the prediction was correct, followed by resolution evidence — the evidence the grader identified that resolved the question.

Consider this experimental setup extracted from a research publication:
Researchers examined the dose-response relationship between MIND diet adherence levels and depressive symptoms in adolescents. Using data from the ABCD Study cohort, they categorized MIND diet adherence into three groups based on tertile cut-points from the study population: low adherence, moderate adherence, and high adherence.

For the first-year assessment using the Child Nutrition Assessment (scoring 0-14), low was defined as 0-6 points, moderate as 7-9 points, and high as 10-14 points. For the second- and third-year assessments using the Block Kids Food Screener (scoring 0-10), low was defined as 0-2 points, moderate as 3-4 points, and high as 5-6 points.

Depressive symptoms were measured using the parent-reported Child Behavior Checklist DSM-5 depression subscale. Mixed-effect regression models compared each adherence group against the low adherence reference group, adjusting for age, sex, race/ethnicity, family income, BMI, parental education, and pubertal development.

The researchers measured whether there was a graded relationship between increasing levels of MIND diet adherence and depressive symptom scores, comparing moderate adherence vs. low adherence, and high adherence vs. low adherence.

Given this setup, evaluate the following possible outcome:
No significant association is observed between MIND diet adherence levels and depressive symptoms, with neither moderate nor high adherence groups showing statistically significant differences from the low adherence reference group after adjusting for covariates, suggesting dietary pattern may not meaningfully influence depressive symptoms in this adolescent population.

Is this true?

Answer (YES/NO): NO